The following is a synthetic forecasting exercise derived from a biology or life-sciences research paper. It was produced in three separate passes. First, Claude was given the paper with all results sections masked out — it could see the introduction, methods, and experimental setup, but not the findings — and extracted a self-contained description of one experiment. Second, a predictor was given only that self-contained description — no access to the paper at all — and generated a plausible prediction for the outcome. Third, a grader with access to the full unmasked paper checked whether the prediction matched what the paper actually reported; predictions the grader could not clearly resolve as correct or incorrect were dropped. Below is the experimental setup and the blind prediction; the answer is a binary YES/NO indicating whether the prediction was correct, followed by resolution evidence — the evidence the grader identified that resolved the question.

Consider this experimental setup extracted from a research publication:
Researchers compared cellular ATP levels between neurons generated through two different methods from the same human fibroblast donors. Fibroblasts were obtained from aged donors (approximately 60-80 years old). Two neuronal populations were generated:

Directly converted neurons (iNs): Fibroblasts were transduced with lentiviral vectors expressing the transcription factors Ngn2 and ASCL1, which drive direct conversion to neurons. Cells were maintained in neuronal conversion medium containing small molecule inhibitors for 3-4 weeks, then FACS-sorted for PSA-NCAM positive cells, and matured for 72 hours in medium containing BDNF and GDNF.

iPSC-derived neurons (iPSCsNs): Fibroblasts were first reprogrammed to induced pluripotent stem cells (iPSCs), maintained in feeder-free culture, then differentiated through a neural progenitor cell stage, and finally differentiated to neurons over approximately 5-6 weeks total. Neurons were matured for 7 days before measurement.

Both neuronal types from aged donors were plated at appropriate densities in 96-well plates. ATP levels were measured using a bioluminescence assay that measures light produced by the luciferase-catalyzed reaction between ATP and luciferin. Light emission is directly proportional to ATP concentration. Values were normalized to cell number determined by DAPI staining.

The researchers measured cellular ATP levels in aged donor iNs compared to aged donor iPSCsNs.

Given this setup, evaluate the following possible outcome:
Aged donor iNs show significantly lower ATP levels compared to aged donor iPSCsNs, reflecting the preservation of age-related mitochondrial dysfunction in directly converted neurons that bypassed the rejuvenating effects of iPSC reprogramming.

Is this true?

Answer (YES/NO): NO